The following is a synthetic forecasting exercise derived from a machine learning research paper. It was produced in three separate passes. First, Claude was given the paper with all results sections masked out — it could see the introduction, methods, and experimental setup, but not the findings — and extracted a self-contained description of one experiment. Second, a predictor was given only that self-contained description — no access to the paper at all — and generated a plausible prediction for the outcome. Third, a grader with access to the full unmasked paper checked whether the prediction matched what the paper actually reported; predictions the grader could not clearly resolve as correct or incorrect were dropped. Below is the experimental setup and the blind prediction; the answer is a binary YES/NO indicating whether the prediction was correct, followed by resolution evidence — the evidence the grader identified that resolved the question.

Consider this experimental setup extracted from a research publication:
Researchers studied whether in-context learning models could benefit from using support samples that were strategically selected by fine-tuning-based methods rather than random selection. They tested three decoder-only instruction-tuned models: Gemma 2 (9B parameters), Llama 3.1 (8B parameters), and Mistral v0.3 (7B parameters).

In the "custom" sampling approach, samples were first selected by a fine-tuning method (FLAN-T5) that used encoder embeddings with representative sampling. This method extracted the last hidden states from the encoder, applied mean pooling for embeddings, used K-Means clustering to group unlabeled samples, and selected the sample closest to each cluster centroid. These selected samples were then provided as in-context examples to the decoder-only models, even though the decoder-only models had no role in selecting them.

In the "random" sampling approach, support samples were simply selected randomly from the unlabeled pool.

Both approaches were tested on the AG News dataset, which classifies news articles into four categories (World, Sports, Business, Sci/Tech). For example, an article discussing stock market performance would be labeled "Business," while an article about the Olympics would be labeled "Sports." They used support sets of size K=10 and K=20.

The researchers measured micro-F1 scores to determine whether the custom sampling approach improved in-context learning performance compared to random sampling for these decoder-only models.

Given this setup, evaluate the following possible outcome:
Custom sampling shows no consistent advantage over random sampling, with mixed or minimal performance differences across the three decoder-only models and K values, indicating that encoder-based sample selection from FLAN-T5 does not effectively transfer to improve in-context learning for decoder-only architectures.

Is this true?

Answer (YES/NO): NO